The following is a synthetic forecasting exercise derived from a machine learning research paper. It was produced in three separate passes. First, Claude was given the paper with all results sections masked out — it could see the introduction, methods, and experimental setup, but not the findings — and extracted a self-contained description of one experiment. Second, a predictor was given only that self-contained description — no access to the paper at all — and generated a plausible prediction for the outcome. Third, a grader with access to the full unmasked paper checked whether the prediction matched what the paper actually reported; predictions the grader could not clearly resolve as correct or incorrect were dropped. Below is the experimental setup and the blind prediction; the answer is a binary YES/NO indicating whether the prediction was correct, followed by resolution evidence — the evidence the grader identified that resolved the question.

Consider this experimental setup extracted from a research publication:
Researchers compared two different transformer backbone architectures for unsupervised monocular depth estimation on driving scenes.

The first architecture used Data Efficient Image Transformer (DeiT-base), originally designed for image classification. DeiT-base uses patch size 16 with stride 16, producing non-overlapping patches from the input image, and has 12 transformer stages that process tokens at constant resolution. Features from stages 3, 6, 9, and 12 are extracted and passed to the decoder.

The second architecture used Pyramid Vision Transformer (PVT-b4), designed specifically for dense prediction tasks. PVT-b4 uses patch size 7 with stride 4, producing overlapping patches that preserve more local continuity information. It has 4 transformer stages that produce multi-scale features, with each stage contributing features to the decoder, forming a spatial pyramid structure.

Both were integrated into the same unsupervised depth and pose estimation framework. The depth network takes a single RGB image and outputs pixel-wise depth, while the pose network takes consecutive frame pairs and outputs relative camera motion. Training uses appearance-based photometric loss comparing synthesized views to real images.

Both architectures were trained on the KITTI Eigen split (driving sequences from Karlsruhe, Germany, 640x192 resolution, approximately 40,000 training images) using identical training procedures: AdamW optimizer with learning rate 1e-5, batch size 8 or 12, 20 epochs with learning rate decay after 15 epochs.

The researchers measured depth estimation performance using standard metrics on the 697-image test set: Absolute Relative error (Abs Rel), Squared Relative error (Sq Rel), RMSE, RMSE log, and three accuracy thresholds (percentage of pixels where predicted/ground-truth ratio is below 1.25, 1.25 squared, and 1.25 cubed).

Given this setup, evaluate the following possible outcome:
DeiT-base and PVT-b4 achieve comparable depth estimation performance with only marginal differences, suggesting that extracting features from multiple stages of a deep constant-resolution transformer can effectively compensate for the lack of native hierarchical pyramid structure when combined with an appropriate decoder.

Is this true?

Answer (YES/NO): NO